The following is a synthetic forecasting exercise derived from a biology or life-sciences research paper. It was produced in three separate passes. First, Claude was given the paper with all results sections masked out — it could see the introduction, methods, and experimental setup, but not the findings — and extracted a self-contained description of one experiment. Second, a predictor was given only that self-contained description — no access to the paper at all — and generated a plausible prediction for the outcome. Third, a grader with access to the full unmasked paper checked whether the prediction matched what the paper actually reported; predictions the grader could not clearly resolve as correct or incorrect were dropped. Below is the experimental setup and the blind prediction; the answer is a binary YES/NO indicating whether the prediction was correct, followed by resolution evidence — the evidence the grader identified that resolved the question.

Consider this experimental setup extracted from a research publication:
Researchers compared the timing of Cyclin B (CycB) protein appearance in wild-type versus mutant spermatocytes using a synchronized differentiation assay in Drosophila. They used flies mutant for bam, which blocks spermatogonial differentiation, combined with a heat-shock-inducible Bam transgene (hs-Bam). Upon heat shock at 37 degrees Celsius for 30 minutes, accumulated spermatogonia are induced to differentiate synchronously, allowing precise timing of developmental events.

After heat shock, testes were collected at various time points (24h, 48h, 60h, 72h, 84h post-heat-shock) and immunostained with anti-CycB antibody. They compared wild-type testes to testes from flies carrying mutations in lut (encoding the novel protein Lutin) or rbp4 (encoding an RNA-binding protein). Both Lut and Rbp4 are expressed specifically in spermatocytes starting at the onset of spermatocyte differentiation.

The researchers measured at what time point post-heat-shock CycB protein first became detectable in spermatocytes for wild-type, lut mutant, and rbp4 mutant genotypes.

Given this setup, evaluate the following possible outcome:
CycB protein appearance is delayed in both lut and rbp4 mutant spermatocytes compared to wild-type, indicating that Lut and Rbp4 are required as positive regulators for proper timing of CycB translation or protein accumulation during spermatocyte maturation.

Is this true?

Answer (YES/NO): NO